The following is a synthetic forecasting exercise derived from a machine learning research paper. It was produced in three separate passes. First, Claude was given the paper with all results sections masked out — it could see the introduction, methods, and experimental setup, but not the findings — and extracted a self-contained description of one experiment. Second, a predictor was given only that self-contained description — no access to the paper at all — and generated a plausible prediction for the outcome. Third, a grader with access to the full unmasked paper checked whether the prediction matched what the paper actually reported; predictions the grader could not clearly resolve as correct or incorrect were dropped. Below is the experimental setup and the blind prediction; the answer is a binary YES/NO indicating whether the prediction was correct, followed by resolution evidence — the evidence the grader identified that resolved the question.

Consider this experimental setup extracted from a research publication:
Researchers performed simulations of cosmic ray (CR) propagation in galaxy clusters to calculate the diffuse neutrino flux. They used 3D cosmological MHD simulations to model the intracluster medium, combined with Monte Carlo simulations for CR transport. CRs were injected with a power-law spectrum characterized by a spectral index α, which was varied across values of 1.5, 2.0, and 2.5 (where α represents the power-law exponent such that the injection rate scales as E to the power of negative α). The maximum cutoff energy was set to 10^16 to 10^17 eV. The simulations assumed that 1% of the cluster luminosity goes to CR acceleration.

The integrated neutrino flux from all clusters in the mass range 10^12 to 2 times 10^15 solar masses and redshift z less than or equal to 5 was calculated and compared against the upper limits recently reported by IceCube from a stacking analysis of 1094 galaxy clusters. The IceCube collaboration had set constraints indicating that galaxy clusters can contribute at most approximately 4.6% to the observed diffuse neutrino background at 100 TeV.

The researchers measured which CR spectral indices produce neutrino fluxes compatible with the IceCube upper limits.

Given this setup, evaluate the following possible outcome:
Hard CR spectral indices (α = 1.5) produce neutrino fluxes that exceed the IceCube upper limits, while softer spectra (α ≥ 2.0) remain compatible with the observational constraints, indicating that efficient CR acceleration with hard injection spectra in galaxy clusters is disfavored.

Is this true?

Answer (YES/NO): YES